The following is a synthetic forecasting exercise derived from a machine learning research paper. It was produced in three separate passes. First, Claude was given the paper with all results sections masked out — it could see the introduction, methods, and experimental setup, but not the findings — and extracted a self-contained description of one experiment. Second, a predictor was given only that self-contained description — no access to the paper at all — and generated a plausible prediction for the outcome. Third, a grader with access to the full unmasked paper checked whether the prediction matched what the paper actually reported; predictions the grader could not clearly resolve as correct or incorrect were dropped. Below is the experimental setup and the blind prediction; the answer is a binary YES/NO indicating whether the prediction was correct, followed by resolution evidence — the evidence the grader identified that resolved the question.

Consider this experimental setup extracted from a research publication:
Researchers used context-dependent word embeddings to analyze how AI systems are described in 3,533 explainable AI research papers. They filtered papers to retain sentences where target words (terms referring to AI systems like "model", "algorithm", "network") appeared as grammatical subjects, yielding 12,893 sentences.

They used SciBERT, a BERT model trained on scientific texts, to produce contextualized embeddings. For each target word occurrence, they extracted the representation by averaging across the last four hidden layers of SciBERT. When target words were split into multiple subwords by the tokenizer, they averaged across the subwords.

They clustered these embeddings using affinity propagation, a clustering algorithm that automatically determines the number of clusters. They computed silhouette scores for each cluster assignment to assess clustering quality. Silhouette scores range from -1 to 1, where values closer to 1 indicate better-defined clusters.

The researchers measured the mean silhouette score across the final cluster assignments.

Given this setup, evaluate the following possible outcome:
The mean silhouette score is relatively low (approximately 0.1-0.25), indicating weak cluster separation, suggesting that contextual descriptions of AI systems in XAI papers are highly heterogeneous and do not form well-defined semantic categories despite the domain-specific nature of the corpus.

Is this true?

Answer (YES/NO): YES